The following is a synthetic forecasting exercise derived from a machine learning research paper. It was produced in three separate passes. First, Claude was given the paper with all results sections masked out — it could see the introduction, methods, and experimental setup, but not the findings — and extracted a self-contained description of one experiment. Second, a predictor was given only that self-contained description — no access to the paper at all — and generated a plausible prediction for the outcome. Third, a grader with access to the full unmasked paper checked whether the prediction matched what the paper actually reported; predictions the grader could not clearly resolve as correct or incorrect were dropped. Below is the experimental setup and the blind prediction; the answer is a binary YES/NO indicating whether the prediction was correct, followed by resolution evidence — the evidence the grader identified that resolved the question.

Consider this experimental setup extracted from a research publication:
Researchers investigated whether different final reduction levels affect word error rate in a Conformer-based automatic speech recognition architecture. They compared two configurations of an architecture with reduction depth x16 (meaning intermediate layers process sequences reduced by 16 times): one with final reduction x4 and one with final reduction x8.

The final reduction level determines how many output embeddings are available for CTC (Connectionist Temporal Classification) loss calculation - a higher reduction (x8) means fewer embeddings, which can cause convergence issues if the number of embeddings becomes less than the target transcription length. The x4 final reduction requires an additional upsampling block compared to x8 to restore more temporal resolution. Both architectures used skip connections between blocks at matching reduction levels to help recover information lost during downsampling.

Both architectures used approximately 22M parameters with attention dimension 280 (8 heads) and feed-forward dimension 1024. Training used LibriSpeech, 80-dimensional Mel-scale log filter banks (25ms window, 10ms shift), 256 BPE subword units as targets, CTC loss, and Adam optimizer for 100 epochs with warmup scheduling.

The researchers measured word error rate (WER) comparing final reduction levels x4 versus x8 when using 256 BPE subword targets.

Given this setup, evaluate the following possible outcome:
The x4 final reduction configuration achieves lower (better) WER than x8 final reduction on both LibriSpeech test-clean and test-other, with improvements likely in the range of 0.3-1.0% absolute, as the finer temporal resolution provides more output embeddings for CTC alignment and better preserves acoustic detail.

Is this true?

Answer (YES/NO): NO